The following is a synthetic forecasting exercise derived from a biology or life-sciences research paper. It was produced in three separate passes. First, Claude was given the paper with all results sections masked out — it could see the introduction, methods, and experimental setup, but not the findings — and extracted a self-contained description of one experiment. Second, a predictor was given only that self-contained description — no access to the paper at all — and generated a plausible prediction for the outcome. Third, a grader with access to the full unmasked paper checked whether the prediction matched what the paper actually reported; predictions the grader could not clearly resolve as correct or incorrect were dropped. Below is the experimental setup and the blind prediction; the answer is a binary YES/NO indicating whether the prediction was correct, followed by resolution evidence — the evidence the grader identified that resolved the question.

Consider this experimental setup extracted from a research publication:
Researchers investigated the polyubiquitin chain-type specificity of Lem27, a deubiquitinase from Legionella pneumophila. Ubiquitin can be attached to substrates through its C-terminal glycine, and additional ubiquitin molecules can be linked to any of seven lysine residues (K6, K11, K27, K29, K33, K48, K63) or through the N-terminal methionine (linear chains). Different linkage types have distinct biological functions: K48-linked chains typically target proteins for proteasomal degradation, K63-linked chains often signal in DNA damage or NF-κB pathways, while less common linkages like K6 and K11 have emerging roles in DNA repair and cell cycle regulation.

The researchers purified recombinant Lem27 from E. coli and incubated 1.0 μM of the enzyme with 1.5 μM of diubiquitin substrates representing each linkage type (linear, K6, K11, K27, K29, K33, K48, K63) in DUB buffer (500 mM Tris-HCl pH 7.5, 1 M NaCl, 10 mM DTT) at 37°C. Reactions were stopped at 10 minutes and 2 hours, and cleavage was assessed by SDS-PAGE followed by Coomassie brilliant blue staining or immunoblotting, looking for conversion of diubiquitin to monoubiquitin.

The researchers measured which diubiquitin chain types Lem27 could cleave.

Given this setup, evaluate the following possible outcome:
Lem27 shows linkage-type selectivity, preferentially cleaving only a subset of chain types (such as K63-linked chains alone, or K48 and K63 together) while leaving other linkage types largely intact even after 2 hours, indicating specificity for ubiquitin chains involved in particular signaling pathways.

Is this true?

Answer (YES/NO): NO